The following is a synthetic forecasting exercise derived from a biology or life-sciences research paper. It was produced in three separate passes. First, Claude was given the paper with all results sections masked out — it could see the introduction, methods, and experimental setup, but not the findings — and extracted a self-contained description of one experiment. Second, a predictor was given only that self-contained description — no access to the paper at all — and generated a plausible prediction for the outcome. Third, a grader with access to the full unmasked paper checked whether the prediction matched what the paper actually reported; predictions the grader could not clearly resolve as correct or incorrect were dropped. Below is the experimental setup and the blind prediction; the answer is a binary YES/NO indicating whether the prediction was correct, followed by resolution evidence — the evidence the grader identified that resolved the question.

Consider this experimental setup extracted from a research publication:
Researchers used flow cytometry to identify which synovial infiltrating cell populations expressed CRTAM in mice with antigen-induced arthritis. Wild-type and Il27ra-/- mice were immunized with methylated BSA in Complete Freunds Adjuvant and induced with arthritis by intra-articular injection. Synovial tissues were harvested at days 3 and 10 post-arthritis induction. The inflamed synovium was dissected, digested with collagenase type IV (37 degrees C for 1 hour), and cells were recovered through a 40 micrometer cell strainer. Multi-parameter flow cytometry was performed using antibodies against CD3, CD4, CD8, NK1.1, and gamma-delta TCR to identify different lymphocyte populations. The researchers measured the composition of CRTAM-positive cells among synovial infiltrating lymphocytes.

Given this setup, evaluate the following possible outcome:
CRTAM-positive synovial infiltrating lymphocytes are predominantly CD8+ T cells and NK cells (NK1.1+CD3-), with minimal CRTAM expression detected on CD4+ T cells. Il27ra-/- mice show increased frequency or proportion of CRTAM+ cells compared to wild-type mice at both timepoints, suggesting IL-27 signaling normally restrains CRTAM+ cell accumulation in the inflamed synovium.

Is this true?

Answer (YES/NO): NO